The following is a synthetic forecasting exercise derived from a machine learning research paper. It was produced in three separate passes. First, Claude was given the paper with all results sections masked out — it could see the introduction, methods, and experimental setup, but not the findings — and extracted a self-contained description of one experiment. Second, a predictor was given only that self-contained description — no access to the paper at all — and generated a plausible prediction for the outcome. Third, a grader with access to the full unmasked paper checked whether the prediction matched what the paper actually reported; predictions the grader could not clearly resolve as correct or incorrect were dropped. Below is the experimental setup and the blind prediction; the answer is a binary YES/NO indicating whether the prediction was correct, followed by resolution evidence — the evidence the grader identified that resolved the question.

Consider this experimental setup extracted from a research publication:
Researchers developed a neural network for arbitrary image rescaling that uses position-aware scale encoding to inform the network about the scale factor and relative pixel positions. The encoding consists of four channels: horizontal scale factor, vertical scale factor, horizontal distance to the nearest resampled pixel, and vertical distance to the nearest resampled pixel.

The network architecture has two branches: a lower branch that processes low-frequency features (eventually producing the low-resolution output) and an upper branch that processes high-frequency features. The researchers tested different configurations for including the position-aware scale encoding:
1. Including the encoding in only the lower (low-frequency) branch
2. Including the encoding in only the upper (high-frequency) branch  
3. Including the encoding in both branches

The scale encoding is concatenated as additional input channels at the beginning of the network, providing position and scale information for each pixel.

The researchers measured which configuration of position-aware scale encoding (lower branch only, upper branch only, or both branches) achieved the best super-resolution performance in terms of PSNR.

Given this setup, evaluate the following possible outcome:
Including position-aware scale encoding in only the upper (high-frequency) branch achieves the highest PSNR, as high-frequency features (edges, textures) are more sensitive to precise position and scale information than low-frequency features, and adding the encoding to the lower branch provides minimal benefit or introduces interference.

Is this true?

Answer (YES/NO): NO